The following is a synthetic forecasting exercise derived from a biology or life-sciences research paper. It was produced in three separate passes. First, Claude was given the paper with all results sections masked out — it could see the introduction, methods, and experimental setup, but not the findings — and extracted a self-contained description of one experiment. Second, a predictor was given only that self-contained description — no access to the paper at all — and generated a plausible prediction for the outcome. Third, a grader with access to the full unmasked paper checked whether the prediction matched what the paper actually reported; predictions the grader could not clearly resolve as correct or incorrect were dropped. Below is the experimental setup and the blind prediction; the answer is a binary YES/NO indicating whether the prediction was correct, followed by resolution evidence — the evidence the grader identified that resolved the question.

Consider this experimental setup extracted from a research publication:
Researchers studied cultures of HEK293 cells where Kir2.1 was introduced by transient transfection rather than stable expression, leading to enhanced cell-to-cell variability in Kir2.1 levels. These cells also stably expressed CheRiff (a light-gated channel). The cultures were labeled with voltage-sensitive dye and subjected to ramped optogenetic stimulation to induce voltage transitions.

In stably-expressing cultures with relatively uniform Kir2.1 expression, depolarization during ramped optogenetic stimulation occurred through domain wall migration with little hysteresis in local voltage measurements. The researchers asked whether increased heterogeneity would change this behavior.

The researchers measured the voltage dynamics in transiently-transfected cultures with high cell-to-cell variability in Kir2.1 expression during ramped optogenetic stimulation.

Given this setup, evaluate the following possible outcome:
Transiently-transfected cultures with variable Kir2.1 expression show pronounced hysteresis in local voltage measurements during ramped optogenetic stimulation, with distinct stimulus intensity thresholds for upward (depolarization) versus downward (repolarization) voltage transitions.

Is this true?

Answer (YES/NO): NO